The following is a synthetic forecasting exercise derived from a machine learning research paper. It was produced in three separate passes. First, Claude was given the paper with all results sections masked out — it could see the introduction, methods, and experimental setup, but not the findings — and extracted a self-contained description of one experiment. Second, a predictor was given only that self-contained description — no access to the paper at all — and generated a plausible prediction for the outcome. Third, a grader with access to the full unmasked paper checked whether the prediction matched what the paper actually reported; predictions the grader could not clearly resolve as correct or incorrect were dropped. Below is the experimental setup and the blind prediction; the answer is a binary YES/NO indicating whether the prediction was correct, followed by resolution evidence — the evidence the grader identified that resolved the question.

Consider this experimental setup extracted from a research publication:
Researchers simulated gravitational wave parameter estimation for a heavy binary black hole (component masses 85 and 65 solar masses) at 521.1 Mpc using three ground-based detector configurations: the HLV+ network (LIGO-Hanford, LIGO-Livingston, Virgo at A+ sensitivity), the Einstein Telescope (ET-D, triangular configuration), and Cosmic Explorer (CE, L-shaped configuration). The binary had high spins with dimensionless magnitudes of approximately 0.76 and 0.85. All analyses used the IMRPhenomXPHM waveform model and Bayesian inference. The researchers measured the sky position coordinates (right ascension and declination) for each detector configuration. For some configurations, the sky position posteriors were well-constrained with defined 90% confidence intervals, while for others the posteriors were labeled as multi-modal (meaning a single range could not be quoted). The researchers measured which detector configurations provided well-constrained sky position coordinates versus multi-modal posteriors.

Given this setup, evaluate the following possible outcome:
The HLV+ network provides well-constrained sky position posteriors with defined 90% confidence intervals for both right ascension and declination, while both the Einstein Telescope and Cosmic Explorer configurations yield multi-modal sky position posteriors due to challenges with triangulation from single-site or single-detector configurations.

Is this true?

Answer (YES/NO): YES